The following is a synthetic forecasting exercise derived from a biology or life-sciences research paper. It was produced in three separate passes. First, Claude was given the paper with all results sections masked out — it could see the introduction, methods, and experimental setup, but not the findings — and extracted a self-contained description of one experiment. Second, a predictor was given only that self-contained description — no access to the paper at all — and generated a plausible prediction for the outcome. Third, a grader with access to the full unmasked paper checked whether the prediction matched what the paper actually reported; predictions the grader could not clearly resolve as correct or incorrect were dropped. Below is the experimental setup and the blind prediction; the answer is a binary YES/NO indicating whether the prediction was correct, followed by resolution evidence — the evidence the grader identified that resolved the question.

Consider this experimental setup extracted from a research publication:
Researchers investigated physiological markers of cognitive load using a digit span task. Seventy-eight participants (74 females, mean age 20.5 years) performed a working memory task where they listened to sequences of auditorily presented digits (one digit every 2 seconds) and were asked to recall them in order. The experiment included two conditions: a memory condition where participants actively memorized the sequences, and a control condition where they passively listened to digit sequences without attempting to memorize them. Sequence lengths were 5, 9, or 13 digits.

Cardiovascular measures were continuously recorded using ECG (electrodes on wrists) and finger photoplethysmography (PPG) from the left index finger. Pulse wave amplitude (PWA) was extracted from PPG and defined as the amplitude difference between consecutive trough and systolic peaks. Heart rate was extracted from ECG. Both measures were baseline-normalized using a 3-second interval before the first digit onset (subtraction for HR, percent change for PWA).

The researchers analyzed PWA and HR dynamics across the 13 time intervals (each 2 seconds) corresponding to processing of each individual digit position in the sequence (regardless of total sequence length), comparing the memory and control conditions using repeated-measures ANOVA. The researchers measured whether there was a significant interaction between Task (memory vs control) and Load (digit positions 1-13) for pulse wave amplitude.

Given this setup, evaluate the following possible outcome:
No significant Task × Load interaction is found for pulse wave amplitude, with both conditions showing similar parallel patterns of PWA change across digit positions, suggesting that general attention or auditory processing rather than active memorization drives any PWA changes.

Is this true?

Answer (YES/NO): NO